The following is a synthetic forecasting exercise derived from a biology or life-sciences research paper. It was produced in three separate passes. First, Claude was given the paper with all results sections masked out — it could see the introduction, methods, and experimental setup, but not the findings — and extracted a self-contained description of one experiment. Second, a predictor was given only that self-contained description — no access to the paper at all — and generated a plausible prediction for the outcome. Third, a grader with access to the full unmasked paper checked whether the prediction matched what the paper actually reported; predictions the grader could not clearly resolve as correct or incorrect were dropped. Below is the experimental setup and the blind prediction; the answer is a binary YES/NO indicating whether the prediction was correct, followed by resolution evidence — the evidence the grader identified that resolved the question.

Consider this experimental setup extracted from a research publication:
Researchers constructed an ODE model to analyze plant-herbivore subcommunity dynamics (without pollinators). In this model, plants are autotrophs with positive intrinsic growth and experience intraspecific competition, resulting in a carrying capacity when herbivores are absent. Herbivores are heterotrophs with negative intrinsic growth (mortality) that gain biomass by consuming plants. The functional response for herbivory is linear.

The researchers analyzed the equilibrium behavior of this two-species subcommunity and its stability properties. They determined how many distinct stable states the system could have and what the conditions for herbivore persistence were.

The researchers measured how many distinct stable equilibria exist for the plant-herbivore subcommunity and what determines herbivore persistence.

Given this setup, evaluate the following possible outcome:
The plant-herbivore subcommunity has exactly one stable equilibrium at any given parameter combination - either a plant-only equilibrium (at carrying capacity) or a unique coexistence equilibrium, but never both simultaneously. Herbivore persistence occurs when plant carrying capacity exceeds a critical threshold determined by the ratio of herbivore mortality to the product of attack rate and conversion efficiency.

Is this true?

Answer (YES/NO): YES